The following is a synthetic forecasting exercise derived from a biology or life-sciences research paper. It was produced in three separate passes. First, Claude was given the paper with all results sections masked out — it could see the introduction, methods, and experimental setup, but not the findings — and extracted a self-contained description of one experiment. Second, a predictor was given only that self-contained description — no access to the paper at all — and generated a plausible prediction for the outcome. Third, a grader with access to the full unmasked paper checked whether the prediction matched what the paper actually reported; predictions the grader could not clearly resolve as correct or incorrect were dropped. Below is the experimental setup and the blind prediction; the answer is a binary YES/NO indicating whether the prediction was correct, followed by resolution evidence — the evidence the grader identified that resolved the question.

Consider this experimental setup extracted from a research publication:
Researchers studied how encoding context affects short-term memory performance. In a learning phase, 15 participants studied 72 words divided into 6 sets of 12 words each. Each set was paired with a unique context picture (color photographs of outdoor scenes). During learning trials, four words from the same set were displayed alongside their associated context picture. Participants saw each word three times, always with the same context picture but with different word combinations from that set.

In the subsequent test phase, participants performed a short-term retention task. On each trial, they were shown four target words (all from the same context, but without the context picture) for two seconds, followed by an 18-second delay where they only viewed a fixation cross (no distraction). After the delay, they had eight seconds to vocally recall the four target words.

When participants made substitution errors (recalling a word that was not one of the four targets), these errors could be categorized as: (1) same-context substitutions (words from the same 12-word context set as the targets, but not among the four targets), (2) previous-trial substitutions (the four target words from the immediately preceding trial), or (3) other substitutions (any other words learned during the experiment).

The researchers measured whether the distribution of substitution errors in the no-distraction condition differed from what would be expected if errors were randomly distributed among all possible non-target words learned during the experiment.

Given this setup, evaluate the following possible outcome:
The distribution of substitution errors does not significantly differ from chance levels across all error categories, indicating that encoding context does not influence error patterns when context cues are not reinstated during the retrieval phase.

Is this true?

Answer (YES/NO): NO